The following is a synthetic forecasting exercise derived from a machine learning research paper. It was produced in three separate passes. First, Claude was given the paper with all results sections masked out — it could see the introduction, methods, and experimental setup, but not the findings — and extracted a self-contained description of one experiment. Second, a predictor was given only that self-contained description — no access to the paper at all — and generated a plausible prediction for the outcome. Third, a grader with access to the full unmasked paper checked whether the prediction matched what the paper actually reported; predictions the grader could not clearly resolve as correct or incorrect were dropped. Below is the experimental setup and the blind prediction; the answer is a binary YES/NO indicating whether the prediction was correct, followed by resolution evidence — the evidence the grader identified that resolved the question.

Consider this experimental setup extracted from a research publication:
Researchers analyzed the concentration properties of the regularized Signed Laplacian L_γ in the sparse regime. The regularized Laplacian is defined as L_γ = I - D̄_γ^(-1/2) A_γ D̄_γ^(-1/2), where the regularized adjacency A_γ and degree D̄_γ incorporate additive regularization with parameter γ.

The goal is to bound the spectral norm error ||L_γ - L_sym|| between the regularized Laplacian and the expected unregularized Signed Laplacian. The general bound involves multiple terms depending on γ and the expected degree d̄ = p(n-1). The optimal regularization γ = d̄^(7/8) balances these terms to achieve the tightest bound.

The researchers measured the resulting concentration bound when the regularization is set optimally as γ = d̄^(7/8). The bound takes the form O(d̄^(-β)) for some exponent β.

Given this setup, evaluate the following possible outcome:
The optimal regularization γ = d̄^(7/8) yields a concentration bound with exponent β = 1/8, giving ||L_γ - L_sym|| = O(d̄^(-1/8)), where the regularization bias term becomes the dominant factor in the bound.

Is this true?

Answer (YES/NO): YES